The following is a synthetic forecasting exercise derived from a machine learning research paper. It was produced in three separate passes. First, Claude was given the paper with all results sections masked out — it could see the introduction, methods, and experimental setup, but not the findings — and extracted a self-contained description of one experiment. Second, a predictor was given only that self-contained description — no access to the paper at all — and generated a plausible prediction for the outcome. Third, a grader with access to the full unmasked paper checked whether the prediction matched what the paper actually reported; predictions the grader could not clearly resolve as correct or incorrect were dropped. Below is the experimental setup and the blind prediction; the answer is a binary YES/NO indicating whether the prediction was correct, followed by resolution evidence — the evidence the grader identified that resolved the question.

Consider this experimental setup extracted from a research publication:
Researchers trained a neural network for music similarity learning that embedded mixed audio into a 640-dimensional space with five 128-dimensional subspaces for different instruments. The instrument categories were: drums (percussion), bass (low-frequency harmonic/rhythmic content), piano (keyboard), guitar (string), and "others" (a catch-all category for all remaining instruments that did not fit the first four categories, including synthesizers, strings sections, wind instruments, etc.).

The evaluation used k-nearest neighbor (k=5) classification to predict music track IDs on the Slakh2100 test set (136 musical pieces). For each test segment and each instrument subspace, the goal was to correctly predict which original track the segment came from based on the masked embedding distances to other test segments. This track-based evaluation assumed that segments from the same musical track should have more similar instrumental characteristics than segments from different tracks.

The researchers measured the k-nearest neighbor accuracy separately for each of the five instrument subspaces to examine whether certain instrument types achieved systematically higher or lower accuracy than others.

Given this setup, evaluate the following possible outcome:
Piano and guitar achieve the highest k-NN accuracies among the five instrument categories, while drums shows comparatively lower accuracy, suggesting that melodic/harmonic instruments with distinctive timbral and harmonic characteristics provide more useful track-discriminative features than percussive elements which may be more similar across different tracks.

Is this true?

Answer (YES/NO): NO